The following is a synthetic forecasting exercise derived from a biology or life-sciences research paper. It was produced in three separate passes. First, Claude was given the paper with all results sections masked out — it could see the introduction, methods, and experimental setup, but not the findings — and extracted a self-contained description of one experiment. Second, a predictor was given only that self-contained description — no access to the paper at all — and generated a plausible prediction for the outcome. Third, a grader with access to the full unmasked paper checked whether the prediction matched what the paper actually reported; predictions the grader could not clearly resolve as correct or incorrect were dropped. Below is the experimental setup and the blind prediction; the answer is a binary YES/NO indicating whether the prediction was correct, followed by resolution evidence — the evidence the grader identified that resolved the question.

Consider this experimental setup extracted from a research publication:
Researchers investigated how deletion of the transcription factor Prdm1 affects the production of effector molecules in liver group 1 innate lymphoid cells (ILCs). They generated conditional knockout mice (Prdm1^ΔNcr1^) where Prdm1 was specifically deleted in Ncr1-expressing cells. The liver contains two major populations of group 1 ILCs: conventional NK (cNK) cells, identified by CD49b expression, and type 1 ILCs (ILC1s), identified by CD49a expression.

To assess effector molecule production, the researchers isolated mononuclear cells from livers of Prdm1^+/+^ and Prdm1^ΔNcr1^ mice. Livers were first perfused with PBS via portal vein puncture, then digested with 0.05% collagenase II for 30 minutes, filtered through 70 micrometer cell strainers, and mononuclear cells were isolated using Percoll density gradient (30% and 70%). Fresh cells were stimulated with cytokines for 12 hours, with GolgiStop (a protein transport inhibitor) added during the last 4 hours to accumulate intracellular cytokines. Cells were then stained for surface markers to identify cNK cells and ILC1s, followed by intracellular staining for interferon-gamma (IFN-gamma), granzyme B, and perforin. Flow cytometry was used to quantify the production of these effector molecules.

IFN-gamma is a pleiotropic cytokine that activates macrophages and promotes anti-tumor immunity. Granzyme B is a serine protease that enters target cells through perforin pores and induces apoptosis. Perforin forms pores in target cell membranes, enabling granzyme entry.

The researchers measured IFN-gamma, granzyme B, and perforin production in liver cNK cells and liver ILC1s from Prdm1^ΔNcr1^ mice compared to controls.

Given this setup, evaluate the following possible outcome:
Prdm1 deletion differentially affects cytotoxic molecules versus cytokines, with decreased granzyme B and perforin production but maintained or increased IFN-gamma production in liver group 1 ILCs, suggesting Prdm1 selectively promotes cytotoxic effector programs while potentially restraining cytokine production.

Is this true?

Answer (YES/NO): NO